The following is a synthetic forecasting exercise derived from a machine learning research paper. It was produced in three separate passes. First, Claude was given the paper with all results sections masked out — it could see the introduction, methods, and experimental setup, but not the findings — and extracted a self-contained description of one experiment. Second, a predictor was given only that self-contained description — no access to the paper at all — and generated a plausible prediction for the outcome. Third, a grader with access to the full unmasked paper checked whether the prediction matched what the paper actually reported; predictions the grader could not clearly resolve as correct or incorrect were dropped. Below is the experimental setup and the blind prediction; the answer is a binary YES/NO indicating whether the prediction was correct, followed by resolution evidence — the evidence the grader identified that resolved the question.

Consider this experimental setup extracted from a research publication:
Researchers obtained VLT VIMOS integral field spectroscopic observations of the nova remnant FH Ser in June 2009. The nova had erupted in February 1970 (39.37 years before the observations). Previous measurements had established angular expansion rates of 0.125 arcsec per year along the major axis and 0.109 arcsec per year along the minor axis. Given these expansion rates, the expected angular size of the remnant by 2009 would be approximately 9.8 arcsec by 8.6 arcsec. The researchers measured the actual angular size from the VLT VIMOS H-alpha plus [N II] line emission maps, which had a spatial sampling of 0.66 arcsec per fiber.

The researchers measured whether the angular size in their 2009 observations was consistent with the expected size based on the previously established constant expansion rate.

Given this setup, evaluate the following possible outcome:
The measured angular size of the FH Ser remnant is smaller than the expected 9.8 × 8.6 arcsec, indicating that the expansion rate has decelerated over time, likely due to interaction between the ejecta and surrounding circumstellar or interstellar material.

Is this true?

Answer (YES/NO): NO